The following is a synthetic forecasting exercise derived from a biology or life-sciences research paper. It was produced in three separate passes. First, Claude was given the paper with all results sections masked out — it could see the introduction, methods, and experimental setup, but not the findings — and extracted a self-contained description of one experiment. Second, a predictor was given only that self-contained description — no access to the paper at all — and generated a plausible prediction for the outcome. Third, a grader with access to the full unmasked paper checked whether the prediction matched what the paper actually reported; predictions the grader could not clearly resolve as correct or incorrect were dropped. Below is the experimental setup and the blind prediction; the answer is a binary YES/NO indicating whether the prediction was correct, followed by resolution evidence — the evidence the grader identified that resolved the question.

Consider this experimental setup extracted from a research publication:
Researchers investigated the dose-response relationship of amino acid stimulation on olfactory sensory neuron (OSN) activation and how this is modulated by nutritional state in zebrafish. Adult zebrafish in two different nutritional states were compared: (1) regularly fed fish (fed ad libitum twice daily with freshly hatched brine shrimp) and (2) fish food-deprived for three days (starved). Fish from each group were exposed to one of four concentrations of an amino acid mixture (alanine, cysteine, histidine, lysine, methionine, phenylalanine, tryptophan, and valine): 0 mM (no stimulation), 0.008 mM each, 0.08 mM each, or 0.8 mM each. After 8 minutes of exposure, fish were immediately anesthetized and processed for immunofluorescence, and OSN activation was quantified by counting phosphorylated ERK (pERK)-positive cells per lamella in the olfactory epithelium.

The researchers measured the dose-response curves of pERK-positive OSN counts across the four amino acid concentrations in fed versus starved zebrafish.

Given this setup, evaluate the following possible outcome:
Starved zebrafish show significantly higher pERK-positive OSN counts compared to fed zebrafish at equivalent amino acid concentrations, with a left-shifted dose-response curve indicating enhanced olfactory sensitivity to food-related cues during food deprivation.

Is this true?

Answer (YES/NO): YES